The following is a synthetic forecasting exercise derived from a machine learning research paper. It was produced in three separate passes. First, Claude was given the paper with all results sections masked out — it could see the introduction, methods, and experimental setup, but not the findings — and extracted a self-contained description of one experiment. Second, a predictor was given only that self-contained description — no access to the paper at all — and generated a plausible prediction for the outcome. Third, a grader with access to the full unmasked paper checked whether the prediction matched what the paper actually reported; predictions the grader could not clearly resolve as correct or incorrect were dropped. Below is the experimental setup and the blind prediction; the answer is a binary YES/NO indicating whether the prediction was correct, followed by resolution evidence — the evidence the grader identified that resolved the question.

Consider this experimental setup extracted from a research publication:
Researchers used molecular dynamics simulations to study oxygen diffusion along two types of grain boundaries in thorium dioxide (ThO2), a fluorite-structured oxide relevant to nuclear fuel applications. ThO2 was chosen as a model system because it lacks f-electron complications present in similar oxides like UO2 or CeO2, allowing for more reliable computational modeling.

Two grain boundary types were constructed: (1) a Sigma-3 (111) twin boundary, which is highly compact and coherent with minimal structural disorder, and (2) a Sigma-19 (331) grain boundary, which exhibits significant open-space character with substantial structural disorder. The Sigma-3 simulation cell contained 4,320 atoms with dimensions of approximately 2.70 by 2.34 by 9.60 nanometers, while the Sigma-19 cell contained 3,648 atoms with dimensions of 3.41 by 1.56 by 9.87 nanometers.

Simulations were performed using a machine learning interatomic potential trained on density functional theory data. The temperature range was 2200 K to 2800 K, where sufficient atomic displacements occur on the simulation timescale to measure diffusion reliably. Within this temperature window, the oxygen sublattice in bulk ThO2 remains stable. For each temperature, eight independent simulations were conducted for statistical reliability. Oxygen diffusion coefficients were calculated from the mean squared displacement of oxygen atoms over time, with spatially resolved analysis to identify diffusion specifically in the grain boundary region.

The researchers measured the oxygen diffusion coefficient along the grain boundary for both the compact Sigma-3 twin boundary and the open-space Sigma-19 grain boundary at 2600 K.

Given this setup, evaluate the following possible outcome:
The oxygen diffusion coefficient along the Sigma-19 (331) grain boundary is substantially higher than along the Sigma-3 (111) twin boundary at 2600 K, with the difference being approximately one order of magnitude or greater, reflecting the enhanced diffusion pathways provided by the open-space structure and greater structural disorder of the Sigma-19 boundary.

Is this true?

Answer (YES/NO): NO